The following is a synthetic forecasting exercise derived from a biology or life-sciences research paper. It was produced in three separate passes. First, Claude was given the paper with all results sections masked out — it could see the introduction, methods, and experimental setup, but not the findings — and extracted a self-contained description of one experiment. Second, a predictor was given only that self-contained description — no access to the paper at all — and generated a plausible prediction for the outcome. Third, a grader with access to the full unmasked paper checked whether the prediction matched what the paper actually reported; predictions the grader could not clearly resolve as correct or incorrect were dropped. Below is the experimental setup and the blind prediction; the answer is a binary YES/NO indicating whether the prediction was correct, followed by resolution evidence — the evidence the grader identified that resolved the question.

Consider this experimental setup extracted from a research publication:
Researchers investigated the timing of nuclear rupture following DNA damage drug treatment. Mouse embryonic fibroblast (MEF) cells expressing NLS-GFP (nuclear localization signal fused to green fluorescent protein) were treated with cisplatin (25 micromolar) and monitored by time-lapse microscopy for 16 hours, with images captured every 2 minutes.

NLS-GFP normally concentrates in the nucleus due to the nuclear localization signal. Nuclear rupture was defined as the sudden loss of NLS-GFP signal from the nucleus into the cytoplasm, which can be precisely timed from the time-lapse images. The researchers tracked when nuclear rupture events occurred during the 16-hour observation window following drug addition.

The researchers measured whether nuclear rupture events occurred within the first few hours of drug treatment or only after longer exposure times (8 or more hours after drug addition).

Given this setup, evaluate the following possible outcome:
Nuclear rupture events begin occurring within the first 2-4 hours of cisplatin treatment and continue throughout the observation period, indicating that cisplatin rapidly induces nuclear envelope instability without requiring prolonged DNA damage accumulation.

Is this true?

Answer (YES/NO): YES